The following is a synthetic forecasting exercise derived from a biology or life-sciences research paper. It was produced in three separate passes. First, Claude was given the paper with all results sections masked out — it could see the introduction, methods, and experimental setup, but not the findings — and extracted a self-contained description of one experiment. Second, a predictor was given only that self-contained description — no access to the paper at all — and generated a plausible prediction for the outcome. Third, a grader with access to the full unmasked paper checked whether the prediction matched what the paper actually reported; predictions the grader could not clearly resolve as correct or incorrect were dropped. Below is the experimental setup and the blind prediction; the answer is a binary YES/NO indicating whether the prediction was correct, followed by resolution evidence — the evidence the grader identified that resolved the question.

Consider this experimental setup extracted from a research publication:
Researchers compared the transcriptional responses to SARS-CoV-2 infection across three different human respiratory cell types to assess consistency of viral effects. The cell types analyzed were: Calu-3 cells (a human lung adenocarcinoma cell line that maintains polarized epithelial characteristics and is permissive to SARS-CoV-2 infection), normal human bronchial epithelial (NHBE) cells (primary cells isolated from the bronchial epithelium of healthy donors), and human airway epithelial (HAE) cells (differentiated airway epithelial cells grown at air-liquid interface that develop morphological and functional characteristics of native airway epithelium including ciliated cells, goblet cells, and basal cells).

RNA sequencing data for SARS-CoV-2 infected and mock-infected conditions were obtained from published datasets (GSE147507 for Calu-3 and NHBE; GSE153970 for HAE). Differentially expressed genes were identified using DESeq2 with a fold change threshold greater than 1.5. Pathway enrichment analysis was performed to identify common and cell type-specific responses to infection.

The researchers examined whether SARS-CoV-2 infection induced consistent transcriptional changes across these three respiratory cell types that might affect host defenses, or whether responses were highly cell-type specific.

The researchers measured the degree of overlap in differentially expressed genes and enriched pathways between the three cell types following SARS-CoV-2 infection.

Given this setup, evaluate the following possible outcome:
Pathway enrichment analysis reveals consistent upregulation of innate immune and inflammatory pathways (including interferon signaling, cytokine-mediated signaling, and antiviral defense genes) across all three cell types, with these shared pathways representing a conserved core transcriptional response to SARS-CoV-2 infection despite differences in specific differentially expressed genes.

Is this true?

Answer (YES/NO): NO